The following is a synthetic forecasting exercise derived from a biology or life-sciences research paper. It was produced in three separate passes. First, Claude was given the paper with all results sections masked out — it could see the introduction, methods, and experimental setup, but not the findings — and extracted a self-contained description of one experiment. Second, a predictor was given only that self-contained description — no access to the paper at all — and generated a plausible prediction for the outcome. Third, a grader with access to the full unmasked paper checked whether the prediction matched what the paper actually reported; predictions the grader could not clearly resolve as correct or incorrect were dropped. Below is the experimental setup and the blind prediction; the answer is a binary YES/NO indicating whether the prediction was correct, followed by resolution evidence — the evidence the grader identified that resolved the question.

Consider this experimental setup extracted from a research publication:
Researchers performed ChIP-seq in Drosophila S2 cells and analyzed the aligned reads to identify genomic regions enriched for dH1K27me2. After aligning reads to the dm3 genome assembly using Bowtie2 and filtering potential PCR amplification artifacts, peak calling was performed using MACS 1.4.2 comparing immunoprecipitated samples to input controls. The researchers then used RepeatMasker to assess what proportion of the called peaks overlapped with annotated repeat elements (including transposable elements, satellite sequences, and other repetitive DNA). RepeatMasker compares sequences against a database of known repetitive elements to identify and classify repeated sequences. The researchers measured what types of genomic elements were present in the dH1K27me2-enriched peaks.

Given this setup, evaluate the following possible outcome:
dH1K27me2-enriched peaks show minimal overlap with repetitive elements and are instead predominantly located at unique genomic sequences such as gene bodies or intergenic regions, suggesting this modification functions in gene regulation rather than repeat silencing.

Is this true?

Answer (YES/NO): NO